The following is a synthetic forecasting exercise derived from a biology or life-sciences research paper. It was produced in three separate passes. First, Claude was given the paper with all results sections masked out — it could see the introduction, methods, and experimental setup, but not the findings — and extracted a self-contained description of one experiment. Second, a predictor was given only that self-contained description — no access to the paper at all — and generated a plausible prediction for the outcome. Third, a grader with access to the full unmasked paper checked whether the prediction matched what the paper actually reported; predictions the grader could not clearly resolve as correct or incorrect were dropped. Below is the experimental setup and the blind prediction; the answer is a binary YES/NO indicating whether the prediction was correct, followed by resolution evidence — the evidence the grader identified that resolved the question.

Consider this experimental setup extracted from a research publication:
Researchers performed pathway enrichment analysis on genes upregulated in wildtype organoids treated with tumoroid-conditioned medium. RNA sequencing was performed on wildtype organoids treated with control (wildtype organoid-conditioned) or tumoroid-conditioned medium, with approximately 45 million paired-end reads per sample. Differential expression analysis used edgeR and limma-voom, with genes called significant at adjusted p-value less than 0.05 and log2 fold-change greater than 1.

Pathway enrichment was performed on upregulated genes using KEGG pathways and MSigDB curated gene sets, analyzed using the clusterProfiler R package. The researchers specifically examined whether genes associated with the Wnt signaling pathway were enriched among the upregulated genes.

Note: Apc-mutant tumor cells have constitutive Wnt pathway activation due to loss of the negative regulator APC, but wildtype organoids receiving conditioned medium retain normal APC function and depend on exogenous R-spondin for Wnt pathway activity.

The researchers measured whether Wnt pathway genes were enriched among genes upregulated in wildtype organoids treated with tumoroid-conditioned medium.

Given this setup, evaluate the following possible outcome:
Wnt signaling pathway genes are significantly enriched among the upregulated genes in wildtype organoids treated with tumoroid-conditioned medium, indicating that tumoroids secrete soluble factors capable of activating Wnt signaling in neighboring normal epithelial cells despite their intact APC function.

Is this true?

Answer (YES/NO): NO